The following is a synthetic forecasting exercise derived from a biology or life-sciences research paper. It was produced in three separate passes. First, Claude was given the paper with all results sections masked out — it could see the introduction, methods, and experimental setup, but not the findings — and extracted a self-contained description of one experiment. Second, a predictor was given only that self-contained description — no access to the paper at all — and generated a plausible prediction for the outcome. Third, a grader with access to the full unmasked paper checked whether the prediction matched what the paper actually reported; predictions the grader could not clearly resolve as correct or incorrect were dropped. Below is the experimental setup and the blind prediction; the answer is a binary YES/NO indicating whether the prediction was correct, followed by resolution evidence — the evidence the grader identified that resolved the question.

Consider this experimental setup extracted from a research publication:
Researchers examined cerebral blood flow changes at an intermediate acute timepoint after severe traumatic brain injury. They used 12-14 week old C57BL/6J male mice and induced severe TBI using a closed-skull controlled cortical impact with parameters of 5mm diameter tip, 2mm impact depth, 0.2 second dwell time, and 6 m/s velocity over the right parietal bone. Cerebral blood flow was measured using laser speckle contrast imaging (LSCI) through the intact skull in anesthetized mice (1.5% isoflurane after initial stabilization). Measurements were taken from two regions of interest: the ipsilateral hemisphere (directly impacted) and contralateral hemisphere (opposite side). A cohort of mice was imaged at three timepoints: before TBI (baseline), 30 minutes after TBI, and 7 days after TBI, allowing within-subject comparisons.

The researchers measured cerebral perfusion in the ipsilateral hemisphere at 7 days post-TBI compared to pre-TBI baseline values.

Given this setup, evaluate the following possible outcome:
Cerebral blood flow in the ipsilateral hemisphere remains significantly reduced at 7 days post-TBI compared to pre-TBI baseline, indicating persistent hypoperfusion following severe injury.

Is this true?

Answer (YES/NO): NO